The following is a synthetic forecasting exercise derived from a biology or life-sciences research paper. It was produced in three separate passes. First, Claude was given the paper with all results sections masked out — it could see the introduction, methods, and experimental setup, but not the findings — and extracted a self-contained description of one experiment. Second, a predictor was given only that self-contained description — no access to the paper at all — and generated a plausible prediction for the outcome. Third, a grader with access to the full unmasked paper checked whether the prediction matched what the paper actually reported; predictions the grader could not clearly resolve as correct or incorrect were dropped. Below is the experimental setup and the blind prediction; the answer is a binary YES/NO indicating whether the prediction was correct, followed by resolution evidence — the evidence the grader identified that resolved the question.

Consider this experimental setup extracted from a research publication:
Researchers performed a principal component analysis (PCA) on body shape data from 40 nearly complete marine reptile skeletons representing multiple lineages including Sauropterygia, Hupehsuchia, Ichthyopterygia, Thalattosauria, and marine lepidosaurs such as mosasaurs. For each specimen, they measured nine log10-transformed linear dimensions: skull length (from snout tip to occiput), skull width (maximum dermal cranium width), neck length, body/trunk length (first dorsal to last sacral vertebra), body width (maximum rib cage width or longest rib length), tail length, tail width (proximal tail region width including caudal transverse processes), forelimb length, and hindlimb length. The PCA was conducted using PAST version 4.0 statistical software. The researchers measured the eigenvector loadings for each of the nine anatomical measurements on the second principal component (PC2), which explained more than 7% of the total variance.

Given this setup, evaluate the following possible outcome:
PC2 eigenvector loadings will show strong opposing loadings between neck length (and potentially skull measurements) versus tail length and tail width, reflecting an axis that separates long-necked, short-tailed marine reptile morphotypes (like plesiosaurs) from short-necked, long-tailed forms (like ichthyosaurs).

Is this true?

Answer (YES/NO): NO